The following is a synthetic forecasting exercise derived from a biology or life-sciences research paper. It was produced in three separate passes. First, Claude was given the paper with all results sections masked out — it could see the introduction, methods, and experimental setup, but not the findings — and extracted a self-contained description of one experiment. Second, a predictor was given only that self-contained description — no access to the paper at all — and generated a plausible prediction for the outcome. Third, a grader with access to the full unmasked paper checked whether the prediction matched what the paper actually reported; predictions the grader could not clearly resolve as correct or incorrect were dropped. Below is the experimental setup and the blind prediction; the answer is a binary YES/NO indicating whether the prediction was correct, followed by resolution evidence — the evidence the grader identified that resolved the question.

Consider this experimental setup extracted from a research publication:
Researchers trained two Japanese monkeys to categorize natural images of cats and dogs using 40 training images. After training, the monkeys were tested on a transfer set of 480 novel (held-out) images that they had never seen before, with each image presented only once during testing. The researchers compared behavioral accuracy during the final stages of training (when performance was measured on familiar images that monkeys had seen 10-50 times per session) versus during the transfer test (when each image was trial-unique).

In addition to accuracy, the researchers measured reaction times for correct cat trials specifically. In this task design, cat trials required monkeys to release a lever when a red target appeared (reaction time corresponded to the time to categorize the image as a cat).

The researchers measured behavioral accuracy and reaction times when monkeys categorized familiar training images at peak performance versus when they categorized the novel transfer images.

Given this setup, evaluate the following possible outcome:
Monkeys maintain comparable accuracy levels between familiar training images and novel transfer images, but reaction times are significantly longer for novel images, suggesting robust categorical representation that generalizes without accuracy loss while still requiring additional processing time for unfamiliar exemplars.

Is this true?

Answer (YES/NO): NO